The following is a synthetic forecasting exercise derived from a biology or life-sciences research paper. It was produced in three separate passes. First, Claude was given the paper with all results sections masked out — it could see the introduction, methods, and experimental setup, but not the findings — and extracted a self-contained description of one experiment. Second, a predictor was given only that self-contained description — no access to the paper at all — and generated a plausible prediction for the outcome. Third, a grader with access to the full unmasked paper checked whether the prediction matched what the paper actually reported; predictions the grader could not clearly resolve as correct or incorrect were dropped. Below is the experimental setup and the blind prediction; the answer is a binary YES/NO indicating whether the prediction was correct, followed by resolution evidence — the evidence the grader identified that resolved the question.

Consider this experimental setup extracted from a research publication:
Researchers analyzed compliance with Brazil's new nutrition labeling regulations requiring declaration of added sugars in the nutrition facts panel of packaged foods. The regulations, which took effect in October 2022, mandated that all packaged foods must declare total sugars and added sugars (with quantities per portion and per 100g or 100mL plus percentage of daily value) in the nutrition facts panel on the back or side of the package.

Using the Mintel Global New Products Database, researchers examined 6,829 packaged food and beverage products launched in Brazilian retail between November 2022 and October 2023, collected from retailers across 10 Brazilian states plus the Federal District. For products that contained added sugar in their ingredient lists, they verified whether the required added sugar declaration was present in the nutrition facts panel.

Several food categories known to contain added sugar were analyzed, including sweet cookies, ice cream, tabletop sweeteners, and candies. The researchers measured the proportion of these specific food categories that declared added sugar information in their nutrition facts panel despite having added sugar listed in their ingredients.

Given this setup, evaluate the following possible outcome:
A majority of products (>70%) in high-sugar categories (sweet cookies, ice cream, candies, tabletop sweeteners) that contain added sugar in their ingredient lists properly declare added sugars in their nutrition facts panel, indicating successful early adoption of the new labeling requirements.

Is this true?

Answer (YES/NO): NO